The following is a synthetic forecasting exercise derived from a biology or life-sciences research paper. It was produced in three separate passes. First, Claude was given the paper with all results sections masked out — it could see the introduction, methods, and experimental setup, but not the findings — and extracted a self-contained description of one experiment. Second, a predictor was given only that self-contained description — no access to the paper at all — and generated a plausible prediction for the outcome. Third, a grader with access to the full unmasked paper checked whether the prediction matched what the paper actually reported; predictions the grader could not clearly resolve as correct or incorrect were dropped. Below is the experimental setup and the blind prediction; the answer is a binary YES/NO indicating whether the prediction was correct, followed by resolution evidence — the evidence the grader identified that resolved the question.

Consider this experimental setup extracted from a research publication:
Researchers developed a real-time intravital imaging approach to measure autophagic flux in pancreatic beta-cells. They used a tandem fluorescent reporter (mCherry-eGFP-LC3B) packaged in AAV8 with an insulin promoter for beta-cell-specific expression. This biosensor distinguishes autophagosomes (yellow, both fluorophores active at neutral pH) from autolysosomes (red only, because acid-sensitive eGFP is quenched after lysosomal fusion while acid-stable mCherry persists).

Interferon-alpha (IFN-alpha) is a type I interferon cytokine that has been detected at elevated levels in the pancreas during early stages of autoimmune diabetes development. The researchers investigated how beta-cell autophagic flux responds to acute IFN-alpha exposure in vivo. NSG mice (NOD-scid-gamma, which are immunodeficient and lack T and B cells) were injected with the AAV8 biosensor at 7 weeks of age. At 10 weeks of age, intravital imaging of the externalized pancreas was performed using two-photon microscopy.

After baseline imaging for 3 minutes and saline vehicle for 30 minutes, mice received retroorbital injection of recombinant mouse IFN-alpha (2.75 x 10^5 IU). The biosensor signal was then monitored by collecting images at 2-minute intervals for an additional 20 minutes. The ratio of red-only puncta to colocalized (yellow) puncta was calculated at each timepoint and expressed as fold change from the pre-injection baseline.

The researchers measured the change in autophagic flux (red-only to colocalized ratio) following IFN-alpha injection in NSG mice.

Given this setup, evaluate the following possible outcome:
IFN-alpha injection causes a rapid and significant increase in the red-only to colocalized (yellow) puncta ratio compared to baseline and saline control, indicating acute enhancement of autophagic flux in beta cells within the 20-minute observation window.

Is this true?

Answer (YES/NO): YES